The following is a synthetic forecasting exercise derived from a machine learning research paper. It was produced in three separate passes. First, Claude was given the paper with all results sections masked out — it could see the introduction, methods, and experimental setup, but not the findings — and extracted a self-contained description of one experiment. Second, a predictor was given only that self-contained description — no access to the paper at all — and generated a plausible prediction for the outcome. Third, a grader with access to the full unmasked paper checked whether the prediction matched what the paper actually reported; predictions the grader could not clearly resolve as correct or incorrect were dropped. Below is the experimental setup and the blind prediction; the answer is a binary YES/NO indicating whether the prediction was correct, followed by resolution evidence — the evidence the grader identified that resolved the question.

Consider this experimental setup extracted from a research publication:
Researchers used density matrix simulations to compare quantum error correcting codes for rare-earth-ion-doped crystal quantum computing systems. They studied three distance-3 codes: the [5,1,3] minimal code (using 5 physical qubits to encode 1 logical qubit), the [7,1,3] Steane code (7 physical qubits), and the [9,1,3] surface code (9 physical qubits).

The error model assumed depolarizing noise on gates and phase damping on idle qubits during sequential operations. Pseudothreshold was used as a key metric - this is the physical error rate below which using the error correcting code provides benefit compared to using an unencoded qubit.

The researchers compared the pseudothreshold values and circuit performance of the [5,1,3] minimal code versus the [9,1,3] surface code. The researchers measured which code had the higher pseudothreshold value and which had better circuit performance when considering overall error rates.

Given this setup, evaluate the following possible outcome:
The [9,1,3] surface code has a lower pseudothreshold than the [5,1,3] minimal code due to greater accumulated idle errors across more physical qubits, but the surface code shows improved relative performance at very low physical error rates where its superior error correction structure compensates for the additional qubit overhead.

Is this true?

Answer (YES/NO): NO